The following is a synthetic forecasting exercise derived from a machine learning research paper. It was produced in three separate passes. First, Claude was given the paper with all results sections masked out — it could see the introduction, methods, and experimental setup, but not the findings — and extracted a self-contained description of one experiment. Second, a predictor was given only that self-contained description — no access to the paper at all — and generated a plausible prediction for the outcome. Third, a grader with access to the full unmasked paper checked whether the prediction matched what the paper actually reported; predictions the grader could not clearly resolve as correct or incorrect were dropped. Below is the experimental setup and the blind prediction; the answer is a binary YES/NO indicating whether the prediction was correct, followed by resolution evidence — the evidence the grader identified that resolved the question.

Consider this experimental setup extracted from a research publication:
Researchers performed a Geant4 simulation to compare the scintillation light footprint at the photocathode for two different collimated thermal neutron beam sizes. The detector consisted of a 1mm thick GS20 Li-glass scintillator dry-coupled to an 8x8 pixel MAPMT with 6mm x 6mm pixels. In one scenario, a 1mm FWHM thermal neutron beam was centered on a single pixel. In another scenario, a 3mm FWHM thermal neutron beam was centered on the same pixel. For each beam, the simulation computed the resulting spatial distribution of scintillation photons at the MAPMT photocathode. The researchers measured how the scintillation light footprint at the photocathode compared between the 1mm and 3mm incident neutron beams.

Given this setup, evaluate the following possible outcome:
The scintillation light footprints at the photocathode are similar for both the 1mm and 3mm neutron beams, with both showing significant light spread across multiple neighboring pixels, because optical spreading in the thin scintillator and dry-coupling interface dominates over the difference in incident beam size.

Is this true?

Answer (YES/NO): NO